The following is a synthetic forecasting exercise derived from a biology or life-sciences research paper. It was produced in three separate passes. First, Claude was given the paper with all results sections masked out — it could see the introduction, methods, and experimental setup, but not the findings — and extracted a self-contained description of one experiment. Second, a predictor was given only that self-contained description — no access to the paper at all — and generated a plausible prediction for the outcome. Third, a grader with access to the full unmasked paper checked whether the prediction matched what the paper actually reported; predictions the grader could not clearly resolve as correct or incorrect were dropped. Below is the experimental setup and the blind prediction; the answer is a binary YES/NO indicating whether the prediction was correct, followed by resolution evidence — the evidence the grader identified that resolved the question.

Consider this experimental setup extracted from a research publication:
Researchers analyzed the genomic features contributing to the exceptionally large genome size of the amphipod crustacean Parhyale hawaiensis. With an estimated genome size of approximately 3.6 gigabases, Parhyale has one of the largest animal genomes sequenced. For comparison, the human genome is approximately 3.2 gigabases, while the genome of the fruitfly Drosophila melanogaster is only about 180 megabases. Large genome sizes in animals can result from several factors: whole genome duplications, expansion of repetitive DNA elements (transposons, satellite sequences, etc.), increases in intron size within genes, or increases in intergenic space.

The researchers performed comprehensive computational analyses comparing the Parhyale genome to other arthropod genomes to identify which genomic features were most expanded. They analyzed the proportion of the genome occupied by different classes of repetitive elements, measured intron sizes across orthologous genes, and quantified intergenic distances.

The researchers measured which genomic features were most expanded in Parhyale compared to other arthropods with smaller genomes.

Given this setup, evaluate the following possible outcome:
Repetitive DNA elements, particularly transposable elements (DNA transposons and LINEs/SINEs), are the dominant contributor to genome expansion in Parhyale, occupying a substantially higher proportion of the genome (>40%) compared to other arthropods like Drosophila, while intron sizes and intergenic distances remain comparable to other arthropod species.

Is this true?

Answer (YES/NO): NO